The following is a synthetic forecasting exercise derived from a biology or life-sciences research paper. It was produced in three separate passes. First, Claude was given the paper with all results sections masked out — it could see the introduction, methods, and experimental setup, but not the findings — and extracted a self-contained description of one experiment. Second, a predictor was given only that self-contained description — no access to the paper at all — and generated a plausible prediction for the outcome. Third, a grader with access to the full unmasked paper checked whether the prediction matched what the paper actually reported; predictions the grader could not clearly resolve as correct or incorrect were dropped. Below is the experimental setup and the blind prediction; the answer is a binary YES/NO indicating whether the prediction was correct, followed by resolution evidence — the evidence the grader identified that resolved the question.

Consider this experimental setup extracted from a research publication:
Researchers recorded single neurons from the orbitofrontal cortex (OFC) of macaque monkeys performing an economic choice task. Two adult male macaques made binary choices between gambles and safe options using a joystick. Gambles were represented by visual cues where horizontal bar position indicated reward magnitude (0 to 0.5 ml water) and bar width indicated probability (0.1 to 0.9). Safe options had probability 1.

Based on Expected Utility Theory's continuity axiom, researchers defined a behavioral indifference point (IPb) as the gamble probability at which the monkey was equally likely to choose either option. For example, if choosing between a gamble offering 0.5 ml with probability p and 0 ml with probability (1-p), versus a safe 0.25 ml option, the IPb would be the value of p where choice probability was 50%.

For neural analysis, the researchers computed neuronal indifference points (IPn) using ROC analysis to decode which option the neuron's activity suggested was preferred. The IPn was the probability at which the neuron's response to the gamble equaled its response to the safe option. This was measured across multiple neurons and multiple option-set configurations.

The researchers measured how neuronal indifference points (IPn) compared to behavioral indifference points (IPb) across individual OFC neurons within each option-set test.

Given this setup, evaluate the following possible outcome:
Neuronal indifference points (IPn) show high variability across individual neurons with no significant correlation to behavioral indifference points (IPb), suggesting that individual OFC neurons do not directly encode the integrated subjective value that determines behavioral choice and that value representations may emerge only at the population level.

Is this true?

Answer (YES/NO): YES